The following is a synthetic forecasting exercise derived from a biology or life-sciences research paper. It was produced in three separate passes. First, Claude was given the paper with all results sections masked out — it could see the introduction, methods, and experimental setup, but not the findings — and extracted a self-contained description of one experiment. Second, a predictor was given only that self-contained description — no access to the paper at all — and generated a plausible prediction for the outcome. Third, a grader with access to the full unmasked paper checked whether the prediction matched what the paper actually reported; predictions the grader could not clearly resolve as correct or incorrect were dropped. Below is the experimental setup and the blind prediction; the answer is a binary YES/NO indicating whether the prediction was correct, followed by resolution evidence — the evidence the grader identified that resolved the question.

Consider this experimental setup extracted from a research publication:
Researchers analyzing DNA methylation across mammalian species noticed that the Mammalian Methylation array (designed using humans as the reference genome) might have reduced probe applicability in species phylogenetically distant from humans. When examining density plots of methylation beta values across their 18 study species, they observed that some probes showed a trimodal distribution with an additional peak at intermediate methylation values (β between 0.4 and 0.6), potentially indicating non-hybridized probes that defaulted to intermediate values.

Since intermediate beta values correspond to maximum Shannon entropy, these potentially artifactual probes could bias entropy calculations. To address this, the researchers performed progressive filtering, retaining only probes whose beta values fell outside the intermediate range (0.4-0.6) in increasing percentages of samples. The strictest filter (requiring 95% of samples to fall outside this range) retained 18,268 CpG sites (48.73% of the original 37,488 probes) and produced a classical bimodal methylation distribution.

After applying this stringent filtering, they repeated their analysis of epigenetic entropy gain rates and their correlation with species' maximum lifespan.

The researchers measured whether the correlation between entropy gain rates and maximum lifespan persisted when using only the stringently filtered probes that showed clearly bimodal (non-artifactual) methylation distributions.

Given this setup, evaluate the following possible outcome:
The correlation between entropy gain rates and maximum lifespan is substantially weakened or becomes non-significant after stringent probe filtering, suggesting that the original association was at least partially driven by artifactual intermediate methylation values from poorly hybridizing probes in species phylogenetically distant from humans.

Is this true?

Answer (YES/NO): NO